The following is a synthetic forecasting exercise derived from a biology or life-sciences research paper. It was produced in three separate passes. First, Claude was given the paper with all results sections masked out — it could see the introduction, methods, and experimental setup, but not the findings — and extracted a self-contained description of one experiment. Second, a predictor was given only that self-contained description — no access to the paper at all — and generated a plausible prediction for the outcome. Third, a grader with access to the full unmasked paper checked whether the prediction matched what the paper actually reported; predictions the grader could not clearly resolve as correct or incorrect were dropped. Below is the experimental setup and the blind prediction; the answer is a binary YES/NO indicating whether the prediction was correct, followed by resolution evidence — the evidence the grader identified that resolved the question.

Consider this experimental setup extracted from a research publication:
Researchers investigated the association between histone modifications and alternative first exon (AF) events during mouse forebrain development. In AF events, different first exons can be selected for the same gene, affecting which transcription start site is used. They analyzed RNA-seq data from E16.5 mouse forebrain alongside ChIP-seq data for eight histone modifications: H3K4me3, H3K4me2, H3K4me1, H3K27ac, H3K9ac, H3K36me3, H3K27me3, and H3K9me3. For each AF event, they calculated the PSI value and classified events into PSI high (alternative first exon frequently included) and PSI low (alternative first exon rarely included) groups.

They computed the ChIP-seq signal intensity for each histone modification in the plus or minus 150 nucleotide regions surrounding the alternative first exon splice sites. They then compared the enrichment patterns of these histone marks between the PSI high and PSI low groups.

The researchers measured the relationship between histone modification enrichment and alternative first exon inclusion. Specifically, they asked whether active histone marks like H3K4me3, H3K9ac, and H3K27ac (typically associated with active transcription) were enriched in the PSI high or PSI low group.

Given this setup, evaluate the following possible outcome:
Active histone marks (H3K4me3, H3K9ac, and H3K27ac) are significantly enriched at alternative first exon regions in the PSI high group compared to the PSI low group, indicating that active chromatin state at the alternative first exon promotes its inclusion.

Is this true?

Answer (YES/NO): YES